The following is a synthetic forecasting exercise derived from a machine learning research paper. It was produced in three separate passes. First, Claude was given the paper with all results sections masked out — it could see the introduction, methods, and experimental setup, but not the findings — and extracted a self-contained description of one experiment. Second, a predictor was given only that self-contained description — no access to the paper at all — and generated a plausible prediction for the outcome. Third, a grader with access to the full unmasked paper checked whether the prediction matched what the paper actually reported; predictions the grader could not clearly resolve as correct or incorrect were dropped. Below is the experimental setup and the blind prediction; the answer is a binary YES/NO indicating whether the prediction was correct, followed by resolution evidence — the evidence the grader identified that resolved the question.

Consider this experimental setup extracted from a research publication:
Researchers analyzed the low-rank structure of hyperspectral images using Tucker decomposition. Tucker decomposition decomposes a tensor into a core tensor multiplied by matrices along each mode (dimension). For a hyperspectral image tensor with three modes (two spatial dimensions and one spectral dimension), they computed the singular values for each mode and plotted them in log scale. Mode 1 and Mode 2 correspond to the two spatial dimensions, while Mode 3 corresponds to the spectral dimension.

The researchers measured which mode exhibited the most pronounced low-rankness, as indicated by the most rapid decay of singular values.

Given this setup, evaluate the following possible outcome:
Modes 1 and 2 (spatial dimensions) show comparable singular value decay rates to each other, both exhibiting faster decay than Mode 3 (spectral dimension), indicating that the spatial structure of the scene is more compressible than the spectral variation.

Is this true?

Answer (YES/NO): NO